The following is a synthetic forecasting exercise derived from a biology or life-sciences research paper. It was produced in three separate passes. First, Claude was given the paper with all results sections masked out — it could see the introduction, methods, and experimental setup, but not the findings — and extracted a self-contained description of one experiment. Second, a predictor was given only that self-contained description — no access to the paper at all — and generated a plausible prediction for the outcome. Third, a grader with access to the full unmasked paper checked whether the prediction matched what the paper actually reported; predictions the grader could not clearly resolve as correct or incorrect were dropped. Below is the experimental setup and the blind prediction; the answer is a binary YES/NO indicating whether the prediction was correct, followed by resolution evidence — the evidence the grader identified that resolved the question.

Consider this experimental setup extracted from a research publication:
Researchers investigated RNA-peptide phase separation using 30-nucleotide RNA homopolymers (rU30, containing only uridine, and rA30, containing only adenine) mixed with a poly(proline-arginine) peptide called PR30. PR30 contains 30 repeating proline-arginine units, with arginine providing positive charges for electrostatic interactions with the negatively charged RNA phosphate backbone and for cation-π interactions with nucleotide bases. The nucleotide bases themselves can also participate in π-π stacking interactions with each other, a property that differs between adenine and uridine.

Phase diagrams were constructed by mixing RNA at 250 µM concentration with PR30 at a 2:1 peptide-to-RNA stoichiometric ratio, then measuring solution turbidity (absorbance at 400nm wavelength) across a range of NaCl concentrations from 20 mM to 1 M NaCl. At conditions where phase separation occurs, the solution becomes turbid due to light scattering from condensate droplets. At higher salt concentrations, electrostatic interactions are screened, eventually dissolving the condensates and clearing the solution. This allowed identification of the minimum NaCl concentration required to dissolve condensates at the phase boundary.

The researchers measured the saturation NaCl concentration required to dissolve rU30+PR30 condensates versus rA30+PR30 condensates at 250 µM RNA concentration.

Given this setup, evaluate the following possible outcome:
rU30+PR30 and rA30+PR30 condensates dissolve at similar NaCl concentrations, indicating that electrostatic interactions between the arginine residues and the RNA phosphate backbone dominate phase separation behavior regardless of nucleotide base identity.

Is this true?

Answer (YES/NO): NO